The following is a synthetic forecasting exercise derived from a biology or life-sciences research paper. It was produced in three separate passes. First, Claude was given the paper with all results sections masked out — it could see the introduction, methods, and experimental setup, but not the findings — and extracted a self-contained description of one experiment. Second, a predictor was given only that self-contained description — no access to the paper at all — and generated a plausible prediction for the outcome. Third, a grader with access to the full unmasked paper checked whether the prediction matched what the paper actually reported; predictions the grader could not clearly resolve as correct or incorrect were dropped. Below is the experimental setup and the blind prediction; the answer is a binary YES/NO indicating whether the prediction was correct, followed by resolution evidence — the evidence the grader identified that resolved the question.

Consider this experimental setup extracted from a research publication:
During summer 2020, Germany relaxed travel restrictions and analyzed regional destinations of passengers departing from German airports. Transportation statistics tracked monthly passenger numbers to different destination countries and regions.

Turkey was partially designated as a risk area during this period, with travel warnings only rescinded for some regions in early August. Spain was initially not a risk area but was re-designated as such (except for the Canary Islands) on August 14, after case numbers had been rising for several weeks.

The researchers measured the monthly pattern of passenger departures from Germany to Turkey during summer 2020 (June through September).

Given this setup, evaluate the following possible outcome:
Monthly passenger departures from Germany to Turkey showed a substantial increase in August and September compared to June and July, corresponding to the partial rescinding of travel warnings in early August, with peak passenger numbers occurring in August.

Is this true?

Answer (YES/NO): NO